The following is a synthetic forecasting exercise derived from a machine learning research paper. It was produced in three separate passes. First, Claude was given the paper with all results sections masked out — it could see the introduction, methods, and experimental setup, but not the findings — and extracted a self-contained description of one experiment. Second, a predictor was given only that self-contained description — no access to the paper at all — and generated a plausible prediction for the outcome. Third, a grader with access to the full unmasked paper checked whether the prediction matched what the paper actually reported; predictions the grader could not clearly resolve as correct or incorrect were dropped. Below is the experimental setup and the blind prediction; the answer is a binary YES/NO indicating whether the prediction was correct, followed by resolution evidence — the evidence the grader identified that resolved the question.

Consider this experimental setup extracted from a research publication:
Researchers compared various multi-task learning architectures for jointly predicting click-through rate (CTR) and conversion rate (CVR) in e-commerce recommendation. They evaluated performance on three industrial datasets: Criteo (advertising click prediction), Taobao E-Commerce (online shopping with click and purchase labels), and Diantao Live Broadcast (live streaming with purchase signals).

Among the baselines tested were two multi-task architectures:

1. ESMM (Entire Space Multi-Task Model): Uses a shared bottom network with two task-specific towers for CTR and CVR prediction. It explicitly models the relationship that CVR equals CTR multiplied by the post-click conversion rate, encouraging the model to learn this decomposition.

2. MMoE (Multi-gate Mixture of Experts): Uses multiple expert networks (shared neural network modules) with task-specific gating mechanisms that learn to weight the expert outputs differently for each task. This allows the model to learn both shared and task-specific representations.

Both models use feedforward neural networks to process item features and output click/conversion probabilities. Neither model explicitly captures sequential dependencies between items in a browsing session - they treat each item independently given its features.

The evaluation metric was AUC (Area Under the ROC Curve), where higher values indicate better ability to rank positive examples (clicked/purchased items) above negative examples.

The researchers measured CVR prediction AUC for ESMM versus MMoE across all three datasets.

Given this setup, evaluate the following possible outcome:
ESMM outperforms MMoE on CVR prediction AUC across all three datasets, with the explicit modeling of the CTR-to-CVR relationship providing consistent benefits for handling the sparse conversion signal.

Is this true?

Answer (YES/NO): NO